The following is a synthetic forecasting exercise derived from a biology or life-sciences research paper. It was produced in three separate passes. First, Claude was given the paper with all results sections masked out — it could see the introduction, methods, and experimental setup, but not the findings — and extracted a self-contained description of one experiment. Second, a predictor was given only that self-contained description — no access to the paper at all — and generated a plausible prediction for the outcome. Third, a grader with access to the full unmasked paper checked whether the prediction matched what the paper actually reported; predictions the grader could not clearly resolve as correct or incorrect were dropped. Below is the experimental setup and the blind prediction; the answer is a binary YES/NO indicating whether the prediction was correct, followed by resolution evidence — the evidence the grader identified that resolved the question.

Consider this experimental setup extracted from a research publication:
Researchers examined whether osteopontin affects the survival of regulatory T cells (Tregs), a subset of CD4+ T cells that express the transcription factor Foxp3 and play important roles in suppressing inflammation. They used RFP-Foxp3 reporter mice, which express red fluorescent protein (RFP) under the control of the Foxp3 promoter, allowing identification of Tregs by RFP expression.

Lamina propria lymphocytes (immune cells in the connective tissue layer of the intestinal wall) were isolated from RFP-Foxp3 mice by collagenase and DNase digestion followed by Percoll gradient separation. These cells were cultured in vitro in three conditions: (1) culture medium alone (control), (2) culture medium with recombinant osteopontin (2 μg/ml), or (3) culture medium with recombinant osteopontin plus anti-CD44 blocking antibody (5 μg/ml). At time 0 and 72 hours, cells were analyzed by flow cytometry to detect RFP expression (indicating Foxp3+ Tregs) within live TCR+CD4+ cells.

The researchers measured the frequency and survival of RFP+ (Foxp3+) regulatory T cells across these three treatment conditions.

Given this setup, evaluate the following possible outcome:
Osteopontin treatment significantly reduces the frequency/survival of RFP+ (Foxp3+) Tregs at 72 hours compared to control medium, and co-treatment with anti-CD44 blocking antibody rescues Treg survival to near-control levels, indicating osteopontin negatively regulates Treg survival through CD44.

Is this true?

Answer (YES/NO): NO